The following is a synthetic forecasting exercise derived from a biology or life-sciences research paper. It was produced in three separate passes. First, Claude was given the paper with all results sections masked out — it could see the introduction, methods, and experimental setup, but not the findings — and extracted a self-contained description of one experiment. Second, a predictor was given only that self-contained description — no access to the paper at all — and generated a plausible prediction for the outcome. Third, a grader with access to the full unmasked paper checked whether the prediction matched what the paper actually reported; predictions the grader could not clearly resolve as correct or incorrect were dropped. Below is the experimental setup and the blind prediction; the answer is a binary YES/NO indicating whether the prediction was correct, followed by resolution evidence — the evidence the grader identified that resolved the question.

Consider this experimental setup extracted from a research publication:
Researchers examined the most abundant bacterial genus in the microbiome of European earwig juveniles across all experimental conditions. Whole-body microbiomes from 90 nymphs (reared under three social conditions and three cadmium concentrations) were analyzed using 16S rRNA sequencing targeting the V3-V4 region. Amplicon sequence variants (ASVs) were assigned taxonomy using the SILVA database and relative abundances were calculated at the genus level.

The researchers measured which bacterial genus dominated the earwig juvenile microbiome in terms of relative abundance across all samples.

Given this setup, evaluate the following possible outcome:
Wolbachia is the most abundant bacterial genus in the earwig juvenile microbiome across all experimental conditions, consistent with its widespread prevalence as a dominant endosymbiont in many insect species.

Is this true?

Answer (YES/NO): NO